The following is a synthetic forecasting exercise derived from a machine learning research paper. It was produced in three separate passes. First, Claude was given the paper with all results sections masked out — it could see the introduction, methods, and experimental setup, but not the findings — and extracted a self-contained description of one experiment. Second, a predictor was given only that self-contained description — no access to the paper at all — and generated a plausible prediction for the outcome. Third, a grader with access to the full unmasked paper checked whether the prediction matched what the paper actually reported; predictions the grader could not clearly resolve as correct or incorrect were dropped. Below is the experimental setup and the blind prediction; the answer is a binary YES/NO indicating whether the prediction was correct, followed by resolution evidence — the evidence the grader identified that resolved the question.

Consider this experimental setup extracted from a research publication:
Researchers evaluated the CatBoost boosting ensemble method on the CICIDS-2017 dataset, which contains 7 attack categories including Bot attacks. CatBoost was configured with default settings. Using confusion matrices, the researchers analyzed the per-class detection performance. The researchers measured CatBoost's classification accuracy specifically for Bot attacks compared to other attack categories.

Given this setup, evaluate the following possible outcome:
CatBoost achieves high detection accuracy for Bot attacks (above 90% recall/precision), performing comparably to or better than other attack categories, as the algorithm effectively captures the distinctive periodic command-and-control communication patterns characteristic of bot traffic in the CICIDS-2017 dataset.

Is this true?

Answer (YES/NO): NO